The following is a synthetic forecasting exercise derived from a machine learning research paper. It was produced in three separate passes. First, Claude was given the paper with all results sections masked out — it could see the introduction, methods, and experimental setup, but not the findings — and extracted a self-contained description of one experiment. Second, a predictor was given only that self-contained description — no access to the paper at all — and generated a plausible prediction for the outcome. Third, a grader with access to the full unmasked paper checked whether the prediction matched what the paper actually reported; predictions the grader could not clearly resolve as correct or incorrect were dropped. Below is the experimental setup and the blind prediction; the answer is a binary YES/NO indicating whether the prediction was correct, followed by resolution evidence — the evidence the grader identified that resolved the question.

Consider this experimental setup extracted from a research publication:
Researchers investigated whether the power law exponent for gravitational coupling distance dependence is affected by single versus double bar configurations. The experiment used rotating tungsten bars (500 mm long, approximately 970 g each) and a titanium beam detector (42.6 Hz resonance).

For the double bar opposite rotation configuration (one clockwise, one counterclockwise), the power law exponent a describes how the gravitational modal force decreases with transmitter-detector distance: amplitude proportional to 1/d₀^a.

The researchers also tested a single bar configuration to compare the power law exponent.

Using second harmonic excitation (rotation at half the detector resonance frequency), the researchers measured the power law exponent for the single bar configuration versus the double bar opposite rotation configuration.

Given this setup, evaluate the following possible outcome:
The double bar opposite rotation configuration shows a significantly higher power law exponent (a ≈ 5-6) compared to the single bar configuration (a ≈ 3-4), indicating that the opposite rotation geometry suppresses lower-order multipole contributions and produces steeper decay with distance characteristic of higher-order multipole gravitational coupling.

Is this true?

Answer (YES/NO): NO